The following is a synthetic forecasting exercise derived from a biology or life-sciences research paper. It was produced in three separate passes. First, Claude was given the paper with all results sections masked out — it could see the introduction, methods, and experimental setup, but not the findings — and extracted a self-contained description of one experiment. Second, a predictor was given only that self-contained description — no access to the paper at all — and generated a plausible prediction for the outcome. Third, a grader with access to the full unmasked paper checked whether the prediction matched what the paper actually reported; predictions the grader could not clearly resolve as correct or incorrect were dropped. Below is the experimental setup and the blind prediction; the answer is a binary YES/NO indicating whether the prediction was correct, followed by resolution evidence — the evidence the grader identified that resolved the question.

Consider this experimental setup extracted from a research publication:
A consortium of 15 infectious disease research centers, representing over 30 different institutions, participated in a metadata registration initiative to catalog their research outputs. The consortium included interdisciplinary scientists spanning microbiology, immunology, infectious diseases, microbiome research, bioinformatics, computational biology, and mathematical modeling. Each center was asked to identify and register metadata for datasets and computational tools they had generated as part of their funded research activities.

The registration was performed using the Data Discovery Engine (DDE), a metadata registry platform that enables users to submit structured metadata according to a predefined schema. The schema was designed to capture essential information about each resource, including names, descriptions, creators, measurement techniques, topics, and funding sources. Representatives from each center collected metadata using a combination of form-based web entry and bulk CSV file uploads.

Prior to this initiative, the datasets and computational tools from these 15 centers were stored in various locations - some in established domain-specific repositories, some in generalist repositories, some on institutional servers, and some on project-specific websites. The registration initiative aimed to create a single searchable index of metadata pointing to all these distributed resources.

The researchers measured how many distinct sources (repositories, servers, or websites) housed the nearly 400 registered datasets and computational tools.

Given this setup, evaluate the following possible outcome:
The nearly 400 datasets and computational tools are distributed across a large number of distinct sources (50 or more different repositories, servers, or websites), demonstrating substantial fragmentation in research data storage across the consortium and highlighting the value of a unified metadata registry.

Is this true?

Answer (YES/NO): NO